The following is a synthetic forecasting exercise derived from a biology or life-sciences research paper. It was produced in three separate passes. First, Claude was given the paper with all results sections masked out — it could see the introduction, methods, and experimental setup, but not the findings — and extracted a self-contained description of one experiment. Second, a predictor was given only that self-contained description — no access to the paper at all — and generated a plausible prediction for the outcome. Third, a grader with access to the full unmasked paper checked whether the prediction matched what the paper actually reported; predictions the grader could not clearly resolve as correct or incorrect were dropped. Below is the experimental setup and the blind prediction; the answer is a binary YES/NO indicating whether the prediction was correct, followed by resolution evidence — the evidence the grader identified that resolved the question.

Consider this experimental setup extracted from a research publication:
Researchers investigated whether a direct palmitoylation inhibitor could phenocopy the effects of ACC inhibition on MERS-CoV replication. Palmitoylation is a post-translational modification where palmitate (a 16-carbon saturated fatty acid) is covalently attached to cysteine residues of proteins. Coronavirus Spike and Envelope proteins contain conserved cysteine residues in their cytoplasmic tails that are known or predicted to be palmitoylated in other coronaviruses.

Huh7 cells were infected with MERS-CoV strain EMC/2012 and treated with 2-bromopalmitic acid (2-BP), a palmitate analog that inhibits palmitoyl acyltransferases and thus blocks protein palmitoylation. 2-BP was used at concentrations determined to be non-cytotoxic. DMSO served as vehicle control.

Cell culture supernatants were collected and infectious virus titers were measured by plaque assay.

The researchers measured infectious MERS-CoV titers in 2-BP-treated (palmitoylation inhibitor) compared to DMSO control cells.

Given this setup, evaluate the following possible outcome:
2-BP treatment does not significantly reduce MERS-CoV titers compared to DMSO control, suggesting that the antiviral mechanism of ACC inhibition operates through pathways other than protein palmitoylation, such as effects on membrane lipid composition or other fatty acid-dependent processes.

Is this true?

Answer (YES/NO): NO